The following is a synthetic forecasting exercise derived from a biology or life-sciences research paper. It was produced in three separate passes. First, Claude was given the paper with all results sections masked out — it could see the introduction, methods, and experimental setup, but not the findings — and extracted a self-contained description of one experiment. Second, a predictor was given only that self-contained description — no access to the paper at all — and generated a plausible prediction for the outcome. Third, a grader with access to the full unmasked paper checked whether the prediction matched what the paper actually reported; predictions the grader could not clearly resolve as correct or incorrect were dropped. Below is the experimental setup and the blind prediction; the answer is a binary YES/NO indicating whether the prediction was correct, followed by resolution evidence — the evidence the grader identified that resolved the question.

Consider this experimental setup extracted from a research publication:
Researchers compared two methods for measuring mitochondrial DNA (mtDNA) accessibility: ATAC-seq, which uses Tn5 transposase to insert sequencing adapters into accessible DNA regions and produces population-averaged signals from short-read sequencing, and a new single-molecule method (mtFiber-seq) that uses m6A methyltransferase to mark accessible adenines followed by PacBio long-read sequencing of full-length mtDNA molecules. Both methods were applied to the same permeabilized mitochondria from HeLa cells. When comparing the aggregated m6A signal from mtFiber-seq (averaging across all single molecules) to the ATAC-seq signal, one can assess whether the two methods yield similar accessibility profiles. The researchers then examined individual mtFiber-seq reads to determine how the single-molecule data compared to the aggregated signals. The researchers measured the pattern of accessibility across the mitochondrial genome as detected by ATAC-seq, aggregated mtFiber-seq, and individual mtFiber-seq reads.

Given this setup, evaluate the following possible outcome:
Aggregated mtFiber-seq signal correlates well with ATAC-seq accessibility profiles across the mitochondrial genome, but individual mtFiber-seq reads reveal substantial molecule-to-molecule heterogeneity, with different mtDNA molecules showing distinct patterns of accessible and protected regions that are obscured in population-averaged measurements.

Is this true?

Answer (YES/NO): YES